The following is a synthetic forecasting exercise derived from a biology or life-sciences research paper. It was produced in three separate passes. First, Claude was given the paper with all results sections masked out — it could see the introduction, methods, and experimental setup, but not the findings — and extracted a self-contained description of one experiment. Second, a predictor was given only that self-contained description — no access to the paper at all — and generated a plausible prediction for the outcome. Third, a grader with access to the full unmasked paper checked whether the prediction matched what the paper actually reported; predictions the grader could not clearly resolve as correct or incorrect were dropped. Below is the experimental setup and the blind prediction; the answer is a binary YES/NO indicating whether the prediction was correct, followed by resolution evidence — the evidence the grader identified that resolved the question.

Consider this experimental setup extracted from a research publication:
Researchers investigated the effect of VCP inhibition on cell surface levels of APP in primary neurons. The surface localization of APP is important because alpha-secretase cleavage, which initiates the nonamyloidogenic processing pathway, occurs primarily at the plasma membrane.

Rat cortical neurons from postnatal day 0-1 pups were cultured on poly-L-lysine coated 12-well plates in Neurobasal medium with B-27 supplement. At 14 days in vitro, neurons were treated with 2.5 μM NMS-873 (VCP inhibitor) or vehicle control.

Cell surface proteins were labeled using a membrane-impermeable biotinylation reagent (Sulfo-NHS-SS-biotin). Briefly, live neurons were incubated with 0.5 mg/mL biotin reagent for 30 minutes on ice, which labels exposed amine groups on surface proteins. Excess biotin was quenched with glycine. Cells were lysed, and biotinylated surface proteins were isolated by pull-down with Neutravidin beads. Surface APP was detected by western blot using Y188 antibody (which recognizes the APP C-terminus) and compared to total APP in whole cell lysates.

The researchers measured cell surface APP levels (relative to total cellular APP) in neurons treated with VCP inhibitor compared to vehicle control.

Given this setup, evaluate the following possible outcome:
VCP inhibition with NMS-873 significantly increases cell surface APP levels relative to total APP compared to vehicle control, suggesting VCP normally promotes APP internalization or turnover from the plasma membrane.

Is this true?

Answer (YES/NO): NO